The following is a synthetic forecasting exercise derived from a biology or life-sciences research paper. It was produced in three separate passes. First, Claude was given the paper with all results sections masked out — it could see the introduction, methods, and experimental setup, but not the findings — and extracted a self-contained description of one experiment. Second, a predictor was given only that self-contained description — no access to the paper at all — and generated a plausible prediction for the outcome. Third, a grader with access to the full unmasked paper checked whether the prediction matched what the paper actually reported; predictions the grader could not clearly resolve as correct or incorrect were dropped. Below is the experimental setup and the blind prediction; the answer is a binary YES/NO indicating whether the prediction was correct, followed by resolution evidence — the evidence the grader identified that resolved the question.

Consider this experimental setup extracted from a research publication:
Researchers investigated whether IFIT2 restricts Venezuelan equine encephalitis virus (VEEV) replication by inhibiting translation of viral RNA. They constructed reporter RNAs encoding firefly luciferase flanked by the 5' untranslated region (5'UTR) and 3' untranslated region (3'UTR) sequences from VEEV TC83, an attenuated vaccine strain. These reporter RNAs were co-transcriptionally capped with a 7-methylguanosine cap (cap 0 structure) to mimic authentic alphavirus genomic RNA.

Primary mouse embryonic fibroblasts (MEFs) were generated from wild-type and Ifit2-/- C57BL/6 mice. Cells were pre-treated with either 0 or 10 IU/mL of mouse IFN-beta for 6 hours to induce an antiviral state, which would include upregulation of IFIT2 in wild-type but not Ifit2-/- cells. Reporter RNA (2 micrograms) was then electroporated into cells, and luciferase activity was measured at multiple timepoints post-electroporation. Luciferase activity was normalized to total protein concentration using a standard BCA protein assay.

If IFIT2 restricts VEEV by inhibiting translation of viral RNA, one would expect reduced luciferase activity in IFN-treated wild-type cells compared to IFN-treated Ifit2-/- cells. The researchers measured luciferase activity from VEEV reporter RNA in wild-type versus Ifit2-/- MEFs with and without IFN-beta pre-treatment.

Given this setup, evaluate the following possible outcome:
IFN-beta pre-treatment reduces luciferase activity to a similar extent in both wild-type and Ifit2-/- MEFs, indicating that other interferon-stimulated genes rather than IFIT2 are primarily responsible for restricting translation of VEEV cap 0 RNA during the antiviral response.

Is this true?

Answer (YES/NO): YES